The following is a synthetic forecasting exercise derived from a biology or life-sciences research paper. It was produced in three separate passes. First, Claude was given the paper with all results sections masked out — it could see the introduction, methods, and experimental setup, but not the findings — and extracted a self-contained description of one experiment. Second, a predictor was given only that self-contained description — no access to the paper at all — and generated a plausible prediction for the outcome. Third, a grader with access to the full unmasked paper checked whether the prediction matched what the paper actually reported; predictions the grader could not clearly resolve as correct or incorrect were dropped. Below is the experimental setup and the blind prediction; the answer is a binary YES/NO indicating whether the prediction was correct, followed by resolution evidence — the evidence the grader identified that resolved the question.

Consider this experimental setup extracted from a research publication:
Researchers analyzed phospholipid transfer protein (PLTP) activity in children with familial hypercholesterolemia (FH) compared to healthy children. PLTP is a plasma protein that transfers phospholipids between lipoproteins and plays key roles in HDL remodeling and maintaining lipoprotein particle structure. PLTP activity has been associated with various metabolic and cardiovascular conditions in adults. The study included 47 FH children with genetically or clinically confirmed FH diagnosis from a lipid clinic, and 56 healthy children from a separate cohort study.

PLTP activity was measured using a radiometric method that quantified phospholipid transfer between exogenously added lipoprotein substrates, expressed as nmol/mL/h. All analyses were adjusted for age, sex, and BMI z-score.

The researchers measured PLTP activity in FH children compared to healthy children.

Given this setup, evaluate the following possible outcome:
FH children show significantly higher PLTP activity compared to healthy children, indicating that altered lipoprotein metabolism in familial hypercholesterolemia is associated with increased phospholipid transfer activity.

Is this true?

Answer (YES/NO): NO